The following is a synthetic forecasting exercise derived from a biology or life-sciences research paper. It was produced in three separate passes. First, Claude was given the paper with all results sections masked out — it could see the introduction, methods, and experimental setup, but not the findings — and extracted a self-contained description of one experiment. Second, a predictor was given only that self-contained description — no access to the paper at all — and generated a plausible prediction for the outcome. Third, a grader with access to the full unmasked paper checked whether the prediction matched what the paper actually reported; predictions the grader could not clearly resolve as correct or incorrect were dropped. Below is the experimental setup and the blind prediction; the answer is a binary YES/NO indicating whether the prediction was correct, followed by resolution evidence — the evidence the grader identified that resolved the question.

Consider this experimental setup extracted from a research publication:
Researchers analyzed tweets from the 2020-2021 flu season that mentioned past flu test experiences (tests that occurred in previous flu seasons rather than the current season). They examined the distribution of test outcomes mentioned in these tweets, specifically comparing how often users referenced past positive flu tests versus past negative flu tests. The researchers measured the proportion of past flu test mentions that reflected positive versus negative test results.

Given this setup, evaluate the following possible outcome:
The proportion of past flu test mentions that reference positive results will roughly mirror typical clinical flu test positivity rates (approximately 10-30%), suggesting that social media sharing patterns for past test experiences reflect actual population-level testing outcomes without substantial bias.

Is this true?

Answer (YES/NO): YES